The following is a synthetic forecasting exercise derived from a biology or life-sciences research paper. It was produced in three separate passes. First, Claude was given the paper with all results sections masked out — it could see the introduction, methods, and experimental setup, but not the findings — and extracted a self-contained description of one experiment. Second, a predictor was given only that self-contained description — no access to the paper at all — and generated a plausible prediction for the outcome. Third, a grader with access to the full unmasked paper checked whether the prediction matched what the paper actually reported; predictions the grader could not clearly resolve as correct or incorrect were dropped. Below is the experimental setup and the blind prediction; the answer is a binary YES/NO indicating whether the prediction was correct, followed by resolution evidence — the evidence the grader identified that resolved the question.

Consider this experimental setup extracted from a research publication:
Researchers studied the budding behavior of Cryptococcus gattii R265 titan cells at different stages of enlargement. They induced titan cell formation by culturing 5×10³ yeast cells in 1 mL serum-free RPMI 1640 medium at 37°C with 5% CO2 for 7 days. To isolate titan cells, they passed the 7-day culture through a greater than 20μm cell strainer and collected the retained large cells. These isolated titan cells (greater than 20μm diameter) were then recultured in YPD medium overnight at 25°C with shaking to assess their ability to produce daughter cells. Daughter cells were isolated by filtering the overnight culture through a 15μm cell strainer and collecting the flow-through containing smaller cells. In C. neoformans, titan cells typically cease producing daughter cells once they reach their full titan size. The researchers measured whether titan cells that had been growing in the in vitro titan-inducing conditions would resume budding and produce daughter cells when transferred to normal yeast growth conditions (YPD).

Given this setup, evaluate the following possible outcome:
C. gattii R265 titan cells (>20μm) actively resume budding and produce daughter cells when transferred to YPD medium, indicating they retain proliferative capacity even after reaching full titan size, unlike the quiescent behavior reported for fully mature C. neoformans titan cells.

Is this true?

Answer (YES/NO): YES